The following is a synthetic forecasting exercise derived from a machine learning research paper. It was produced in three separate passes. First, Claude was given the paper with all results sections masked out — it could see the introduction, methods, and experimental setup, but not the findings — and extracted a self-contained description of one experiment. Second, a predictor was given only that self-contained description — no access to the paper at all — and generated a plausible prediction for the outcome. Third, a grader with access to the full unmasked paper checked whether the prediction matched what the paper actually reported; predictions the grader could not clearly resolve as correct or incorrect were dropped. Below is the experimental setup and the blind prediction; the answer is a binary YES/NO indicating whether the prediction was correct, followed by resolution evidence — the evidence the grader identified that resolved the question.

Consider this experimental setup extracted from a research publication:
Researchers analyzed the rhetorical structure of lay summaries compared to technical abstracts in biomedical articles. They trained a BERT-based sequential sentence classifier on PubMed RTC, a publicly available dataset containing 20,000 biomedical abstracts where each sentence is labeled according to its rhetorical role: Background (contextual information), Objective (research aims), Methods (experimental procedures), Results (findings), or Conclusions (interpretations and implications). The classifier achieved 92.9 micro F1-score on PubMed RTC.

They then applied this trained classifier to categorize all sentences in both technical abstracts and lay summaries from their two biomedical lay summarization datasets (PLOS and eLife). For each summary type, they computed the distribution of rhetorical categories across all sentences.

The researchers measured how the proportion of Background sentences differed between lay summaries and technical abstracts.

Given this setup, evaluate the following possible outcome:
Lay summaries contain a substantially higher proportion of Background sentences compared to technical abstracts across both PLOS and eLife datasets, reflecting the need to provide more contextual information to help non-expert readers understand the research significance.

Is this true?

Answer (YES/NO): YES